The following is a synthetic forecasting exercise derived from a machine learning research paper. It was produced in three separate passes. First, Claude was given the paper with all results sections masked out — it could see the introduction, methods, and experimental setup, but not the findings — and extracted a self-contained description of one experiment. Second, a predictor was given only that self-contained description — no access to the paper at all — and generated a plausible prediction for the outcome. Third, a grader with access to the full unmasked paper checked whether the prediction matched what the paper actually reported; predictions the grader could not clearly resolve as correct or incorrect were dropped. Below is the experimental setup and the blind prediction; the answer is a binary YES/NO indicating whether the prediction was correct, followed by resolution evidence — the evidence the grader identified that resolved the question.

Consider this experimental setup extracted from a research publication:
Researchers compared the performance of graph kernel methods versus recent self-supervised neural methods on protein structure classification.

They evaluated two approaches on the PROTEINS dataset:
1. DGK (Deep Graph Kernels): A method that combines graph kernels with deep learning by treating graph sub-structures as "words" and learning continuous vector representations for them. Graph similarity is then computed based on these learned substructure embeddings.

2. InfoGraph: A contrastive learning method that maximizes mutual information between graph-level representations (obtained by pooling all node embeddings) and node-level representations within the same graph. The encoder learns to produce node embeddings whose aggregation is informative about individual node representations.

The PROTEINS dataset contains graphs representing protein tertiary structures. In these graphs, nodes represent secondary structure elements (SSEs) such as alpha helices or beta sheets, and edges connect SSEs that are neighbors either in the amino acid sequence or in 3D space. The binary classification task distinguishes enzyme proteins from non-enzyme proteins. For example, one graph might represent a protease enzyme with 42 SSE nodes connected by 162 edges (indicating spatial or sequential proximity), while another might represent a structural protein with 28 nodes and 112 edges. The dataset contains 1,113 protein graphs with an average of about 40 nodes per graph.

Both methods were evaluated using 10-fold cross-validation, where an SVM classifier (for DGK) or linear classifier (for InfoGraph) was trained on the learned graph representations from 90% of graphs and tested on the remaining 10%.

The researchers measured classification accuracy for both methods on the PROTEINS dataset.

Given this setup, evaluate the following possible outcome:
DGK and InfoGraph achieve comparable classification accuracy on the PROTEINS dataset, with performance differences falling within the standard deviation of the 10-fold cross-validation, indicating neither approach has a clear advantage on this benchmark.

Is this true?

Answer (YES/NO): NO